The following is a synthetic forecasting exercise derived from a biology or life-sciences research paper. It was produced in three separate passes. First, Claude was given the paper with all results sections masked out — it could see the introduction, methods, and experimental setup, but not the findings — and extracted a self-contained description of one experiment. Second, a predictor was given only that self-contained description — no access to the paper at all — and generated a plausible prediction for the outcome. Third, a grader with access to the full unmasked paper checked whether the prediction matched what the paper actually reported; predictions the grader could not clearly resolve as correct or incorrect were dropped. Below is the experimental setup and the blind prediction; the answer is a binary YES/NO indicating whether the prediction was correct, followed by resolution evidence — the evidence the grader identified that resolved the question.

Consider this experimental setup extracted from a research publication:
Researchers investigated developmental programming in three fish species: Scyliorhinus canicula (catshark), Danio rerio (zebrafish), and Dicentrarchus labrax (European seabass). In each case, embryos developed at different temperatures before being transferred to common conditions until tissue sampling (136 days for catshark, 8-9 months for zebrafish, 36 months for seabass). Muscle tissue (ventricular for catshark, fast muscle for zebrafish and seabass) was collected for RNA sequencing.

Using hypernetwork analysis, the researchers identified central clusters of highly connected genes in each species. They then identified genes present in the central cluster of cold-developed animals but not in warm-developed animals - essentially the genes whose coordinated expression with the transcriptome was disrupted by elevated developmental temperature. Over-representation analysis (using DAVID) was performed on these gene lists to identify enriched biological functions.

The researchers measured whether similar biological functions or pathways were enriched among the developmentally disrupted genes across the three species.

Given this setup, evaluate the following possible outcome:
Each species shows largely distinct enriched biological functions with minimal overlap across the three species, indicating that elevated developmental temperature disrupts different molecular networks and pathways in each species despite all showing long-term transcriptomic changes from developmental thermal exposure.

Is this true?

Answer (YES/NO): NO